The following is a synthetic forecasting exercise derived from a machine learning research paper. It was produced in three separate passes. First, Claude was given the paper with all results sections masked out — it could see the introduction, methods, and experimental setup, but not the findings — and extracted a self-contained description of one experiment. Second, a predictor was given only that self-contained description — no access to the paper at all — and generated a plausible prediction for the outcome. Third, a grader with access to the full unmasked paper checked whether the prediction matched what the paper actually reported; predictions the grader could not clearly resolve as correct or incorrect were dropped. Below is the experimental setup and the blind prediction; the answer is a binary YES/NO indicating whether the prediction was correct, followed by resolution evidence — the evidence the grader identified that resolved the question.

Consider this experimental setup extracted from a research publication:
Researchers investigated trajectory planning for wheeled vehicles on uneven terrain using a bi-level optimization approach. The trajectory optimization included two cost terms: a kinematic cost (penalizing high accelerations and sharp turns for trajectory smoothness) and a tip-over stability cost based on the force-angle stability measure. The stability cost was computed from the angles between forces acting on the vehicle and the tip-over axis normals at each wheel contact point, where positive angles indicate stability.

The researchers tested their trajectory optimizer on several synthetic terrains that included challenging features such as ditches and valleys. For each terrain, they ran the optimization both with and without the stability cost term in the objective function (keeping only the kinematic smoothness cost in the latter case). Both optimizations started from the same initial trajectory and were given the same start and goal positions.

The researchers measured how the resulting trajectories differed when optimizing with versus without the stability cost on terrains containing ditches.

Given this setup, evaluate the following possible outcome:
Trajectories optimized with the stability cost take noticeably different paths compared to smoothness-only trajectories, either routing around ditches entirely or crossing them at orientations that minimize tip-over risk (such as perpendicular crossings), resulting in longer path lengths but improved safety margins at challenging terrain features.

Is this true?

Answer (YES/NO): YES